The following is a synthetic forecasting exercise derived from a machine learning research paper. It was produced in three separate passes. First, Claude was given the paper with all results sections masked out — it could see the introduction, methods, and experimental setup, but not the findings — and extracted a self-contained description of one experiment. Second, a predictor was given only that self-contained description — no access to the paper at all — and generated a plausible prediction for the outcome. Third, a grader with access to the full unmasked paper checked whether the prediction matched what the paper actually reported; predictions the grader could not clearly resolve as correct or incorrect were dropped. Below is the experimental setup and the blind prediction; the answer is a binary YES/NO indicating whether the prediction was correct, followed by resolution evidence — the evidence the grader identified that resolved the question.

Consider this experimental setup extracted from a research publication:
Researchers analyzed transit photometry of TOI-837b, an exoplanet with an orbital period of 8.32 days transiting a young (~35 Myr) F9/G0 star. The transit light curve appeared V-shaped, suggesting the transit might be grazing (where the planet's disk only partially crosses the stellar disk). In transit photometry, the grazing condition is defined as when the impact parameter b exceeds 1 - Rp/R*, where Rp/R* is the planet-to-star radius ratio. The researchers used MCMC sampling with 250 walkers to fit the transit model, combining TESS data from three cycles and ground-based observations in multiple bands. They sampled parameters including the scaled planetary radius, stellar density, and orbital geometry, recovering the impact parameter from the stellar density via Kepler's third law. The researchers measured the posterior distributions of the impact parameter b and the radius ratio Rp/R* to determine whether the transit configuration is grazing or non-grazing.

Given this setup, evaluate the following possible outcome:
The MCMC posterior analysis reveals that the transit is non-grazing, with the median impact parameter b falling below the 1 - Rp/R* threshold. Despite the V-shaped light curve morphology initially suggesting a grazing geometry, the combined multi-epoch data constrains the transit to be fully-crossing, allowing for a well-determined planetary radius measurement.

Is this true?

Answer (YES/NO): NO